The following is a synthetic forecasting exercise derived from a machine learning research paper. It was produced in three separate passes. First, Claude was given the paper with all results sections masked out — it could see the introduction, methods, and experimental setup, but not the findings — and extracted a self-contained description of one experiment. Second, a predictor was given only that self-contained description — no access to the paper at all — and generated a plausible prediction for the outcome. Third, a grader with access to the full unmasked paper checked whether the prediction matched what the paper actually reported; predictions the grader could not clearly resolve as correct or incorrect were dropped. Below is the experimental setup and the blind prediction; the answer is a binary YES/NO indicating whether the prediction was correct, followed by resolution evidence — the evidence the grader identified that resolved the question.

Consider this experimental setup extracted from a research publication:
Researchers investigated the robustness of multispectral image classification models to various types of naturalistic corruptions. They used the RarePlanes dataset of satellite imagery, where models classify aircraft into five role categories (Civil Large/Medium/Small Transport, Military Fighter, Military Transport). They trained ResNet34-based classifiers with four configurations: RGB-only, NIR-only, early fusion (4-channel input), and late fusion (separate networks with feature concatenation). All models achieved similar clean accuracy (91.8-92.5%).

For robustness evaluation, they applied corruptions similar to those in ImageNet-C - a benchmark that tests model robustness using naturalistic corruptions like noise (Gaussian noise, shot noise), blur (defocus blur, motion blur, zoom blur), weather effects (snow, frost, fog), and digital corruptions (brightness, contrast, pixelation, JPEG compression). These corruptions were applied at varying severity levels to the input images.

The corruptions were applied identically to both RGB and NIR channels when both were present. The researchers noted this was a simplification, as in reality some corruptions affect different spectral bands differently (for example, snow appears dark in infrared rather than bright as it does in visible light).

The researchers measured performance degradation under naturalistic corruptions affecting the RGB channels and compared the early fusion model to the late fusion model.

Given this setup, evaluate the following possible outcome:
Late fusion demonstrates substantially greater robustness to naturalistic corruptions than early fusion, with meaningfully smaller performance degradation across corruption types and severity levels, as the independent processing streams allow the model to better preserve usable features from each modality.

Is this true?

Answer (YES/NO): NO